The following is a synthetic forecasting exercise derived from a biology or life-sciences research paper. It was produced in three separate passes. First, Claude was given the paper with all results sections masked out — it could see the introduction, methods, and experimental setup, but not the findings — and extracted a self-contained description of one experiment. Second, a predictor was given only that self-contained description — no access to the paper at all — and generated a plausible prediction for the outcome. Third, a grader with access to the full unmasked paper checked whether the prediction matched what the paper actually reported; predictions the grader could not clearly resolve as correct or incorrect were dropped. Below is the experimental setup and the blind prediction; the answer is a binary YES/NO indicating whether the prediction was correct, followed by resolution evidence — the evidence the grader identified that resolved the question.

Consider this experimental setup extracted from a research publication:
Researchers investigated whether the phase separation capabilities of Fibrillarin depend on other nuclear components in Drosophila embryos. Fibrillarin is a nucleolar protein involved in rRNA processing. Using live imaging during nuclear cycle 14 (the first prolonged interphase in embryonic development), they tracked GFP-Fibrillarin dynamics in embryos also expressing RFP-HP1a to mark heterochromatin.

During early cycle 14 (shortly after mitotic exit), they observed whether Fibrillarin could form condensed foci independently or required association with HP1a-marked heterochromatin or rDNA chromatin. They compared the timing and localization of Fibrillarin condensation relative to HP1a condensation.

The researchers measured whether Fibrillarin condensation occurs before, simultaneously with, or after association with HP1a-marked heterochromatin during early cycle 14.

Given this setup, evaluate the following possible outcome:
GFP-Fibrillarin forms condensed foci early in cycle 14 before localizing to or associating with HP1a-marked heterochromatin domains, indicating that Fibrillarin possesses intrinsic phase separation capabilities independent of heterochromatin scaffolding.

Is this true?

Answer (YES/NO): YES